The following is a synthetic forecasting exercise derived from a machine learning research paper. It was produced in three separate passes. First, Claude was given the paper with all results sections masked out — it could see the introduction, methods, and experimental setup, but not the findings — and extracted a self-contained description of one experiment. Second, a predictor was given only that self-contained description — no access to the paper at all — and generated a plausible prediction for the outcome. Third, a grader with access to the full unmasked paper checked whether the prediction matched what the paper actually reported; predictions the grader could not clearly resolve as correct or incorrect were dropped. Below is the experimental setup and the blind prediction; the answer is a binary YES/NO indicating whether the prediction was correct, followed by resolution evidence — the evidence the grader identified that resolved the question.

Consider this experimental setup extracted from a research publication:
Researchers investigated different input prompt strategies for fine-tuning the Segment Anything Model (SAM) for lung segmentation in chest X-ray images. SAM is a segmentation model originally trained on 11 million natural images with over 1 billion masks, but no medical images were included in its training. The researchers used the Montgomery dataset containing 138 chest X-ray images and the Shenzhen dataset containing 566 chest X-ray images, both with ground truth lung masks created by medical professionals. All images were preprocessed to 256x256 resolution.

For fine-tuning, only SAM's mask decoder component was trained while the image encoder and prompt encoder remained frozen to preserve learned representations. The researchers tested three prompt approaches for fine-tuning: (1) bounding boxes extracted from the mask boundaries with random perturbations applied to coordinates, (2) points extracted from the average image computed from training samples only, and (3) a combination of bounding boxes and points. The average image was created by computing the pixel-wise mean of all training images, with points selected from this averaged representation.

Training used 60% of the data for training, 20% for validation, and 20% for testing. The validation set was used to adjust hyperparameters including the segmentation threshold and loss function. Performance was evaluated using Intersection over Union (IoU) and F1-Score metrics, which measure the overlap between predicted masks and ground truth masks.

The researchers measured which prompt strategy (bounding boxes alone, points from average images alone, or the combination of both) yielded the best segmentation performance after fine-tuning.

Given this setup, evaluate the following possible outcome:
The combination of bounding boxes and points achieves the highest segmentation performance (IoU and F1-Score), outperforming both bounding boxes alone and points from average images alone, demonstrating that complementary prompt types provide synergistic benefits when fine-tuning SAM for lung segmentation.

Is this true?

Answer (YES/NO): NO